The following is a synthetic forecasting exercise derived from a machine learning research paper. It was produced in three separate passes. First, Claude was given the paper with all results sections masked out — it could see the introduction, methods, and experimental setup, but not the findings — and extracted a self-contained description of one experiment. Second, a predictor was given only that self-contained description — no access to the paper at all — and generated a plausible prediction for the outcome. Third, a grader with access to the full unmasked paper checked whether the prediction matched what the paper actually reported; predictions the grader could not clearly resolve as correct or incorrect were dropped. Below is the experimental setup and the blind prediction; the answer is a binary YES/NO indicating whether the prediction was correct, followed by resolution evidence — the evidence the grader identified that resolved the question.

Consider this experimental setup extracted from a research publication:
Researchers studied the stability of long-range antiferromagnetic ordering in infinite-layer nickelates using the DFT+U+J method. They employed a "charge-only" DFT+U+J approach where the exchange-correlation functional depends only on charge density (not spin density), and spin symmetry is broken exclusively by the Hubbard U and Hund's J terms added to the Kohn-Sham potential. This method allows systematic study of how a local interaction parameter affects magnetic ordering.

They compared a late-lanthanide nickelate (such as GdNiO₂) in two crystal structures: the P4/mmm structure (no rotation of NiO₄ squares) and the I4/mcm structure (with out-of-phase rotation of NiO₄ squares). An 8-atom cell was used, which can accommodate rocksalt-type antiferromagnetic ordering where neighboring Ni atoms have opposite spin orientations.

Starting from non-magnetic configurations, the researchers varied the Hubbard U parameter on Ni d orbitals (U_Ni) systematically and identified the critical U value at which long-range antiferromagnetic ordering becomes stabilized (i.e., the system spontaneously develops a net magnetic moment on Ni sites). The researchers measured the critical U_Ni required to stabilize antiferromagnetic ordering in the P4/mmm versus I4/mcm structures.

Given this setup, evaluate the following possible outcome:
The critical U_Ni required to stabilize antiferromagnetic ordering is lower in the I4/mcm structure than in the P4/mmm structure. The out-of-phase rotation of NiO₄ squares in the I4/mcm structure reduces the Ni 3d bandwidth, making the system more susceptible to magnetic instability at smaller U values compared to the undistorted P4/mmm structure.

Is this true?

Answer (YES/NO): YES